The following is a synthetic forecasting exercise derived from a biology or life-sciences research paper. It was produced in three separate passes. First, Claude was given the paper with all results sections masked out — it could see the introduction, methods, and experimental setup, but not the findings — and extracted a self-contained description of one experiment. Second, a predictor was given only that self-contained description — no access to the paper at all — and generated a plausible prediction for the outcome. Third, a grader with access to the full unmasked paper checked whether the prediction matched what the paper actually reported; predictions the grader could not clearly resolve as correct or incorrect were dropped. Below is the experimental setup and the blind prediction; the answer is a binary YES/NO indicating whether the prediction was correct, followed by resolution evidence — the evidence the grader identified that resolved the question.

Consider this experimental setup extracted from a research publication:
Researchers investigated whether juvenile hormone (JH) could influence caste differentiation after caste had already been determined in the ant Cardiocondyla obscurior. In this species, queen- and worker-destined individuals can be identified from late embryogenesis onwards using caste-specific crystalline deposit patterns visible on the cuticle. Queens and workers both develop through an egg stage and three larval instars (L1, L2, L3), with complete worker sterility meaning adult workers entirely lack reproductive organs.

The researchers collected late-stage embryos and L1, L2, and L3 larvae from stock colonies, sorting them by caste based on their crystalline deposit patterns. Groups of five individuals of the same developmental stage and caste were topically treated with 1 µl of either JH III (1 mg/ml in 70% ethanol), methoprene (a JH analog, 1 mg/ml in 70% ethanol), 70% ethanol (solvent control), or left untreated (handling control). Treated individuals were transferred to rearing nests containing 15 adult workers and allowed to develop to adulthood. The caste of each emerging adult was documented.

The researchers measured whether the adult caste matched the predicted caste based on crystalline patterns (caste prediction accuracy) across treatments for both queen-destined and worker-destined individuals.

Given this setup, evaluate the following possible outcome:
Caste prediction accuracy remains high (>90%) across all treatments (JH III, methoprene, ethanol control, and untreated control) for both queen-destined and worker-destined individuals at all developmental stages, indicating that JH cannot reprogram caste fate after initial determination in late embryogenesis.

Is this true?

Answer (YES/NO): NO